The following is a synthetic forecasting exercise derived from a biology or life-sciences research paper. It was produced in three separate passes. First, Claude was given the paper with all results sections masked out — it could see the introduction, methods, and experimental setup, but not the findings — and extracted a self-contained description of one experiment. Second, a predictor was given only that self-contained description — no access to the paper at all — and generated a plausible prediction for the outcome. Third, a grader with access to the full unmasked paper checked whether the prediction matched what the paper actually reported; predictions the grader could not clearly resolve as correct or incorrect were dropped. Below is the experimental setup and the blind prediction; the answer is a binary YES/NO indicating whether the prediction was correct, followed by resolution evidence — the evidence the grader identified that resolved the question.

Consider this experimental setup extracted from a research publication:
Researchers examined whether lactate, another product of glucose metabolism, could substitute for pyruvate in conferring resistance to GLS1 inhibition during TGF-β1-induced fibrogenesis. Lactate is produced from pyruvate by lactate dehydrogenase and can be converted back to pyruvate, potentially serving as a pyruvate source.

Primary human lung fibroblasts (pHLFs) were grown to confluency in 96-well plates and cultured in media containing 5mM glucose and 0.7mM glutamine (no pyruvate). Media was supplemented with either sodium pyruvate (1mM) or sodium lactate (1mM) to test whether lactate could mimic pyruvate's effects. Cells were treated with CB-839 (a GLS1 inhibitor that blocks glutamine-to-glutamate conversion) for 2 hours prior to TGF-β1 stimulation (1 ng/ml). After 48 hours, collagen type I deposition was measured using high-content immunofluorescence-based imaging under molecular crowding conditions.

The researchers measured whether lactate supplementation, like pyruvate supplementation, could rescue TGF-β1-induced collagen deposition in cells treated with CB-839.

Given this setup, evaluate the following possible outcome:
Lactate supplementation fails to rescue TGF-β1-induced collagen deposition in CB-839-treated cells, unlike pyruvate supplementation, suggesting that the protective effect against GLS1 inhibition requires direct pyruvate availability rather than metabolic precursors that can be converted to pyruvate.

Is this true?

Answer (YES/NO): YES